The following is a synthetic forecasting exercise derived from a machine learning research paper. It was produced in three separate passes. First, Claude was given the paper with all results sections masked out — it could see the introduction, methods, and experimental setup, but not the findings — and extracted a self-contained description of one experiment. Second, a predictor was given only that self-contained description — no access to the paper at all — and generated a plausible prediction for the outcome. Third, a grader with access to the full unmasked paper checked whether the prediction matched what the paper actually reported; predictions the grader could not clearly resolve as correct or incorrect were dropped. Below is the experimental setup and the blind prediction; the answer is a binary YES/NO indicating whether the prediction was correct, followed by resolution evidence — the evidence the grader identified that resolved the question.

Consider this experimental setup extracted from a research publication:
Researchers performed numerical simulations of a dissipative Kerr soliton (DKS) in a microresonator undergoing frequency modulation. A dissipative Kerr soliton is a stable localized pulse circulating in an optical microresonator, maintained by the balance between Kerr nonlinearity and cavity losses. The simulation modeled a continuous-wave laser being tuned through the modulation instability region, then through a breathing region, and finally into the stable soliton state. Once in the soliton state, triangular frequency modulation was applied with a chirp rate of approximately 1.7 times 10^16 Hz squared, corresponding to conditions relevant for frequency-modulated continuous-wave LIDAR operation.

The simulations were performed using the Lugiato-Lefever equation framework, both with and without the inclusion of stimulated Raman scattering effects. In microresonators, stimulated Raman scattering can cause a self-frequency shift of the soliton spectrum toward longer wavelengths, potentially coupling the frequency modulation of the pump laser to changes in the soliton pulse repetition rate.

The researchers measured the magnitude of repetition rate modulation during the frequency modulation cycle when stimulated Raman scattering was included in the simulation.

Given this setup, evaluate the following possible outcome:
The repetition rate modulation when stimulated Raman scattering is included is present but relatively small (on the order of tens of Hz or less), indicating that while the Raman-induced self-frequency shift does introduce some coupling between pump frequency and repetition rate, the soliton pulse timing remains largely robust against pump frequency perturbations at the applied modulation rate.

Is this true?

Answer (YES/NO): NO